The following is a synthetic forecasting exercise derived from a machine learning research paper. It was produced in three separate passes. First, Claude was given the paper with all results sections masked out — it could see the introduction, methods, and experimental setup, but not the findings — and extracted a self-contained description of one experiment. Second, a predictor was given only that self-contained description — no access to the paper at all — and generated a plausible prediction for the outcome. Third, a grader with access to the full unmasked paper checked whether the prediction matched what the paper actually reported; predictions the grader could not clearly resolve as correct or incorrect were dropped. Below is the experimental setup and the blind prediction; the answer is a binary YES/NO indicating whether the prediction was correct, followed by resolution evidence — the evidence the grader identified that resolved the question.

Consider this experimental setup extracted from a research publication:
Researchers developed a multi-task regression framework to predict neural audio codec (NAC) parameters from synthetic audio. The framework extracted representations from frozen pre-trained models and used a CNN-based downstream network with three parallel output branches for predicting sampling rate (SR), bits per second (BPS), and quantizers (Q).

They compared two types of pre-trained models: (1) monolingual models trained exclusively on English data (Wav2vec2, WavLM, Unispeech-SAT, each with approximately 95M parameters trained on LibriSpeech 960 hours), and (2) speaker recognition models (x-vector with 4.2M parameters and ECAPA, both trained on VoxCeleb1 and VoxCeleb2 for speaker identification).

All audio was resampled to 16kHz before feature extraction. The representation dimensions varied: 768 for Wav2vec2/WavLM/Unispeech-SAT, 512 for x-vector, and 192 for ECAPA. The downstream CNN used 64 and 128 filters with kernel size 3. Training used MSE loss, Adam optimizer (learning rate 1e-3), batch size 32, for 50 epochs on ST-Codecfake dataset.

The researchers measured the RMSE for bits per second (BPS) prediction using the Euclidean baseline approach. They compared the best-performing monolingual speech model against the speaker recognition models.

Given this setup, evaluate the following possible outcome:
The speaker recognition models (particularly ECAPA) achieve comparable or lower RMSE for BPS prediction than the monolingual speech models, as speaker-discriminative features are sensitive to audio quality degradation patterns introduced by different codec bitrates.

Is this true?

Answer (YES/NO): NO